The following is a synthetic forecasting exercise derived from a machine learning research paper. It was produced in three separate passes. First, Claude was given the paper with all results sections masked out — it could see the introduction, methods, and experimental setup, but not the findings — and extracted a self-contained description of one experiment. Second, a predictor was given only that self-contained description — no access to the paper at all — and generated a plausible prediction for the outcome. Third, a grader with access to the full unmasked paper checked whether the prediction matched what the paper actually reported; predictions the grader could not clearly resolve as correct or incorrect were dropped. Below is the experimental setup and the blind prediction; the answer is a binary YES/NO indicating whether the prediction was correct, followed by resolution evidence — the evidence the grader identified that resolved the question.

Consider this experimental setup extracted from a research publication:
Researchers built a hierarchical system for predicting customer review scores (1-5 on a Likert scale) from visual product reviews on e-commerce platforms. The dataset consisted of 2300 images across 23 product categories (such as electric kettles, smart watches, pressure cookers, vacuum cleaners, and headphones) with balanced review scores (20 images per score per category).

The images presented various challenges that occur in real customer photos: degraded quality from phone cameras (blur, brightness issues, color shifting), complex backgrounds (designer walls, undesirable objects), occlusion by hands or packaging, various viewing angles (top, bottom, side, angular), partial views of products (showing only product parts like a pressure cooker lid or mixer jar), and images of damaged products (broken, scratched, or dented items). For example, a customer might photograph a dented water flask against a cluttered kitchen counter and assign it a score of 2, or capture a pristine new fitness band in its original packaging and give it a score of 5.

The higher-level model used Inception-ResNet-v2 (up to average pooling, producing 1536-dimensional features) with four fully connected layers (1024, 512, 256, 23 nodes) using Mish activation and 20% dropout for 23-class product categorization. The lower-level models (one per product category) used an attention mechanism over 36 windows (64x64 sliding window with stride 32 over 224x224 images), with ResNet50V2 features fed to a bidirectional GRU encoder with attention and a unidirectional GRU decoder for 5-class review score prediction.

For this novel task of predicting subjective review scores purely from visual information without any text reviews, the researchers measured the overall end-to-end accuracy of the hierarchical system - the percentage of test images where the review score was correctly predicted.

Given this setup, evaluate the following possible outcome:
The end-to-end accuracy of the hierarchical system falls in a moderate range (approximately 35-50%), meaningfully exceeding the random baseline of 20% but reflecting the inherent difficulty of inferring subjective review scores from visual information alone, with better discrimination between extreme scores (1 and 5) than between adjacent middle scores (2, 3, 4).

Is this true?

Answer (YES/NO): NO